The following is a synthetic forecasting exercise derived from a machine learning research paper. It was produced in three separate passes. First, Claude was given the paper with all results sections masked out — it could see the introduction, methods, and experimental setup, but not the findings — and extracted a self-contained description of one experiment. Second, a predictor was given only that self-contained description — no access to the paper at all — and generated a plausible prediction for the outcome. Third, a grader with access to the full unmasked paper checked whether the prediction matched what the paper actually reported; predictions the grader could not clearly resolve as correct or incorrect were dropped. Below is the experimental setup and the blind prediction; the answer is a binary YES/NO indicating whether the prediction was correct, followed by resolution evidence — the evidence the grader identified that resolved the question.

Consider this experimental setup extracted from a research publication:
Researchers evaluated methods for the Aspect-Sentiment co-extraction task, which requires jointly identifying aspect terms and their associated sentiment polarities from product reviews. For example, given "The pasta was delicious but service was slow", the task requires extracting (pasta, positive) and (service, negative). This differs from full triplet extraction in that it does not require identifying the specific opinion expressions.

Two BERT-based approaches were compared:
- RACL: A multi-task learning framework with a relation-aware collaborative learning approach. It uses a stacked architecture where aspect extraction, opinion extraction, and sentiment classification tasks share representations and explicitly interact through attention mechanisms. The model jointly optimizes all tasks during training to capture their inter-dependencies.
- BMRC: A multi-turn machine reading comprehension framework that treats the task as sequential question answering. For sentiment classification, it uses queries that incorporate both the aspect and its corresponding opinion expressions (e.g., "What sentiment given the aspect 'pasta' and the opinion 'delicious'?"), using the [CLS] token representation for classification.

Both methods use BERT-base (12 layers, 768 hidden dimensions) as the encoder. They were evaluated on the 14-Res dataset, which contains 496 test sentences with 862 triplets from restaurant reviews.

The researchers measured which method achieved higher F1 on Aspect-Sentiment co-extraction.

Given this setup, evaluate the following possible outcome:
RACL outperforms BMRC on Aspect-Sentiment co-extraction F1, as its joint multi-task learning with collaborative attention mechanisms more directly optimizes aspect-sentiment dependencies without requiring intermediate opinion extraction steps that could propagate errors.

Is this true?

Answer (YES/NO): YES